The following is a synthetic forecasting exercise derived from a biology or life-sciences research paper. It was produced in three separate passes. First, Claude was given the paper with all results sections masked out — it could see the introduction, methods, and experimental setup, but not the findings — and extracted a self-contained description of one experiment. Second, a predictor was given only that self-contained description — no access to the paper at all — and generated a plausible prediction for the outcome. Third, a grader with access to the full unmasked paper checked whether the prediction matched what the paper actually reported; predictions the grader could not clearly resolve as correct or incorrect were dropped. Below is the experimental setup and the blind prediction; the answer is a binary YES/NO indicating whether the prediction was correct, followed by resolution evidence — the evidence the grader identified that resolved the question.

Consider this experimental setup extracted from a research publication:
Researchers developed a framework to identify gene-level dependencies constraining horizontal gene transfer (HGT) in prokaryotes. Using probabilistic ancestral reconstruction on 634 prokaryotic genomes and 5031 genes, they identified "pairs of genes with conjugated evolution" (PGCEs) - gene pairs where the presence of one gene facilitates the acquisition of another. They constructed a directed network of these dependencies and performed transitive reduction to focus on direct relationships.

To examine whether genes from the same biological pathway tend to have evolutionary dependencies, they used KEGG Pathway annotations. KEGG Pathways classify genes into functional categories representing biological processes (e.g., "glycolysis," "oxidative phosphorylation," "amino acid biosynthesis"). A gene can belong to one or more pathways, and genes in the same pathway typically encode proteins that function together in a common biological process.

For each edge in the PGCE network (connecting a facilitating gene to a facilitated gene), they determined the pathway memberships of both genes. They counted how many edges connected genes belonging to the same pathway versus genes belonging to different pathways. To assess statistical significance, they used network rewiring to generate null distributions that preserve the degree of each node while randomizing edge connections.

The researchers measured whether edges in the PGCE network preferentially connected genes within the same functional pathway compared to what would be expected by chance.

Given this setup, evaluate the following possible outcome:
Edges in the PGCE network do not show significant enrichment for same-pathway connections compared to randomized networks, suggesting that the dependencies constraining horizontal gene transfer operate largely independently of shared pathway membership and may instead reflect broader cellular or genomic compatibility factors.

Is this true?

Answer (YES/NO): NO